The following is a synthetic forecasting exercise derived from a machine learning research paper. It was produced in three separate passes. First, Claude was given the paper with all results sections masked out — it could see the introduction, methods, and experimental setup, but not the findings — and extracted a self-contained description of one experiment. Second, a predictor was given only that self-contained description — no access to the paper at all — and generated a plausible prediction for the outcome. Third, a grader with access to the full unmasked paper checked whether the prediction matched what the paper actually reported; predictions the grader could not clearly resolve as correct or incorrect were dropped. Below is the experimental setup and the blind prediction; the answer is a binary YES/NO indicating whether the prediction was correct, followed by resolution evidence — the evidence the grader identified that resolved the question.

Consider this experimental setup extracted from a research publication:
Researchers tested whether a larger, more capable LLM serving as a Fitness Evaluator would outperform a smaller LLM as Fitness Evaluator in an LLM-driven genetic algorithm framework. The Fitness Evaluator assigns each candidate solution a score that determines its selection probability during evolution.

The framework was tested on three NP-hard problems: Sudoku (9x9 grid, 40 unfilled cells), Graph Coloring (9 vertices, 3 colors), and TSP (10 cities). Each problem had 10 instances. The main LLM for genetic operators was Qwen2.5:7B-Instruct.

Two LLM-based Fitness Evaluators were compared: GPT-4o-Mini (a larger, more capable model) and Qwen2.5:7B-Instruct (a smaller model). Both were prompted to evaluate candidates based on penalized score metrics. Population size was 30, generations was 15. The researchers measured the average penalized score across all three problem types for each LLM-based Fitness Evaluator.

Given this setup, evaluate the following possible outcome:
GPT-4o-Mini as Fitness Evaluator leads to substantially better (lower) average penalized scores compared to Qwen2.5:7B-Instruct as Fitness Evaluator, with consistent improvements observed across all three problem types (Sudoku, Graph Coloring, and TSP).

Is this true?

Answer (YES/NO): NO